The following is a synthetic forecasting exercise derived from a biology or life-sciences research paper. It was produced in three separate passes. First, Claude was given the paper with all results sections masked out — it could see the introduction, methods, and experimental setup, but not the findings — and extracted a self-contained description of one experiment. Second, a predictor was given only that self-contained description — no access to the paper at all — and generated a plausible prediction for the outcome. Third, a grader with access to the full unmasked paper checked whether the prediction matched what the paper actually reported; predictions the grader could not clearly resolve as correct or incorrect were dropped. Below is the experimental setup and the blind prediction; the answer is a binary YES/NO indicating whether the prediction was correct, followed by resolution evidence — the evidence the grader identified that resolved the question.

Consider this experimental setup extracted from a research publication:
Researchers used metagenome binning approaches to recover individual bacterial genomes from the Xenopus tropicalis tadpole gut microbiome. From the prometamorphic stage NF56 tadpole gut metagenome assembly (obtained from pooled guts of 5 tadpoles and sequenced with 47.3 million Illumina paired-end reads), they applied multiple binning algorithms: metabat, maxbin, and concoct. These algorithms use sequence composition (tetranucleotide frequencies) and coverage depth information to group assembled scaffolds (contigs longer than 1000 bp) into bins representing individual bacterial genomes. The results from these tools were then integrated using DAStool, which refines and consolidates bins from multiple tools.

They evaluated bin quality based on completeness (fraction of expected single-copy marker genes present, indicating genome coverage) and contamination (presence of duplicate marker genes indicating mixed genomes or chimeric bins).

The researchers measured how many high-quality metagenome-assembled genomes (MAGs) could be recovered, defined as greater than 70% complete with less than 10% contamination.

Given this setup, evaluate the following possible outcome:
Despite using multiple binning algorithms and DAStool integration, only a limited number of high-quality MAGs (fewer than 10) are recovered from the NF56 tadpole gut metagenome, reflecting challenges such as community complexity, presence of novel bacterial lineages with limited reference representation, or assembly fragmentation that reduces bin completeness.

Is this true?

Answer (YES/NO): NO